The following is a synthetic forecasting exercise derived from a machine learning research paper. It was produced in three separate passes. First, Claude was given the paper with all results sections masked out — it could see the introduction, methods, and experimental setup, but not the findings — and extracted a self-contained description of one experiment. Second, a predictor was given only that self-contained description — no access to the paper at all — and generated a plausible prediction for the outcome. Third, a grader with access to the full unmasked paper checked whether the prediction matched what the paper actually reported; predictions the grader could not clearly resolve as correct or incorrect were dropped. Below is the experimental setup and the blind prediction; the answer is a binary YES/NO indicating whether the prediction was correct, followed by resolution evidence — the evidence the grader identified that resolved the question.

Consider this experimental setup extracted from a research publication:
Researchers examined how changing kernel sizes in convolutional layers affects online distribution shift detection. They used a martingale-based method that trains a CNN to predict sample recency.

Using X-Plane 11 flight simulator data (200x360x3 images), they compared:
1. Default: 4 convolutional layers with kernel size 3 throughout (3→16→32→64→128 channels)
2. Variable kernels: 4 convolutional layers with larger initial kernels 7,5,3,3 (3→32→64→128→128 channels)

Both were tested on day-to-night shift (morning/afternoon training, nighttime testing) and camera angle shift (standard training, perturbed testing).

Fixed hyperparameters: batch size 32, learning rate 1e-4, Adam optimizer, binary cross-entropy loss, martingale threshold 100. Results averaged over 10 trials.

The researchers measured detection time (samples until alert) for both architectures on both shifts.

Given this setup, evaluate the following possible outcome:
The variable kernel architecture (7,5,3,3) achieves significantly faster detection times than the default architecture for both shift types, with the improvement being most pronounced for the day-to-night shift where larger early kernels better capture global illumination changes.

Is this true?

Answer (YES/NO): NO